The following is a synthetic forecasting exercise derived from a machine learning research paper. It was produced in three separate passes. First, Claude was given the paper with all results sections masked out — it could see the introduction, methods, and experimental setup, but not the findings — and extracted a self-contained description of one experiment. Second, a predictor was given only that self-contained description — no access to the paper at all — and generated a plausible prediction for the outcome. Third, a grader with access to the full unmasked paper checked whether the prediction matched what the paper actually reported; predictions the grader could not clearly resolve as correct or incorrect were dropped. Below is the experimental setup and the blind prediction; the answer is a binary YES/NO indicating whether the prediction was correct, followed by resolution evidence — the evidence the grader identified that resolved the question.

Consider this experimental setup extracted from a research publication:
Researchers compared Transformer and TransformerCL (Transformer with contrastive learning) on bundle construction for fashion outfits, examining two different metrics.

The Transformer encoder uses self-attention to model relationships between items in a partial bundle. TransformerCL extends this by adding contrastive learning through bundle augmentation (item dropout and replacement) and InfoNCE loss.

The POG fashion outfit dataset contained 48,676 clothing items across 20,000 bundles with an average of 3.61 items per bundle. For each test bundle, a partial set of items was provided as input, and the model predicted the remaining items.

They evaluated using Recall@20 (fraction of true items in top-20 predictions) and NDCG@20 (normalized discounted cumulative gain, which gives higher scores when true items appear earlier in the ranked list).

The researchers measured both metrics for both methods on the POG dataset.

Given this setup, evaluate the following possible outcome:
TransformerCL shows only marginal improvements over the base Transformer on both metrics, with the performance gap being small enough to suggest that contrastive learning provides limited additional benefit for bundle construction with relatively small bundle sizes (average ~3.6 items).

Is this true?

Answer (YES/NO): NO